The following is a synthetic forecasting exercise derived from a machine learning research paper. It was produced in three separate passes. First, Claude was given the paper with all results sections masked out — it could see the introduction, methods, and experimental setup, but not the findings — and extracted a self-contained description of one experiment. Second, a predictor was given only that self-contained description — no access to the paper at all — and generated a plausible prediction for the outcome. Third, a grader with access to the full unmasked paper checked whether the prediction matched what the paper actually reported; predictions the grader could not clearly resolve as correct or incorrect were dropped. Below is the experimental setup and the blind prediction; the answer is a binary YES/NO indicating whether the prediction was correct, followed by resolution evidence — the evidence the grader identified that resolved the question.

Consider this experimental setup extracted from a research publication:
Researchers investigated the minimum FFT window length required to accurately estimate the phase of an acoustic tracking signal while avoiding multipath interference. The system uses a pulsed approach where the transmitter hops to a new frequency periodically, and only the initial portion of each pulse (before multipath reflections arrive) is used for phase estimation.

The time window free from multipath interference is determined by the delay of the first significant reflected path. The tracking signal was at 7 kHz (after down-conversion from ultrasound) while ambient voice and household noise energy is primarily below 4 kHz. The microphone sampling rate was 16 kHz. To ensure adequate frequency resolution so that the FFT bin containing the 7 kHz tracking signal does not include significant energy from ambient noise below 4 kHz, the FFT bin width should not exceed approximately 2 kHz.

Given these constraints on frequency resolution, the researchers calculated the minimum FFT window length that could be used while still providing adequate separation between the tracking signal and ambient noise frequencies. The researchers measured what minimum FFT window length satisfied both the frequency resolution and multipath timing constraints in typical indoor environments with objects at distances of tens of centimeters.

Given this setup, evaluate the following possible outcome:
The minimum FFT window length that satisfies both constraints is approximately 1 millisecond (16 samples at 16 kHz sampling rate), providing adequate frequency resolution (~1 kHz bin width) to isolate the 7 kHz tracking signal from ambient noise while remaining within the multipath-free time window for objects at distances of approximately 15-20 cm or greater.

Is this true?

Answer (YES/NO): NO